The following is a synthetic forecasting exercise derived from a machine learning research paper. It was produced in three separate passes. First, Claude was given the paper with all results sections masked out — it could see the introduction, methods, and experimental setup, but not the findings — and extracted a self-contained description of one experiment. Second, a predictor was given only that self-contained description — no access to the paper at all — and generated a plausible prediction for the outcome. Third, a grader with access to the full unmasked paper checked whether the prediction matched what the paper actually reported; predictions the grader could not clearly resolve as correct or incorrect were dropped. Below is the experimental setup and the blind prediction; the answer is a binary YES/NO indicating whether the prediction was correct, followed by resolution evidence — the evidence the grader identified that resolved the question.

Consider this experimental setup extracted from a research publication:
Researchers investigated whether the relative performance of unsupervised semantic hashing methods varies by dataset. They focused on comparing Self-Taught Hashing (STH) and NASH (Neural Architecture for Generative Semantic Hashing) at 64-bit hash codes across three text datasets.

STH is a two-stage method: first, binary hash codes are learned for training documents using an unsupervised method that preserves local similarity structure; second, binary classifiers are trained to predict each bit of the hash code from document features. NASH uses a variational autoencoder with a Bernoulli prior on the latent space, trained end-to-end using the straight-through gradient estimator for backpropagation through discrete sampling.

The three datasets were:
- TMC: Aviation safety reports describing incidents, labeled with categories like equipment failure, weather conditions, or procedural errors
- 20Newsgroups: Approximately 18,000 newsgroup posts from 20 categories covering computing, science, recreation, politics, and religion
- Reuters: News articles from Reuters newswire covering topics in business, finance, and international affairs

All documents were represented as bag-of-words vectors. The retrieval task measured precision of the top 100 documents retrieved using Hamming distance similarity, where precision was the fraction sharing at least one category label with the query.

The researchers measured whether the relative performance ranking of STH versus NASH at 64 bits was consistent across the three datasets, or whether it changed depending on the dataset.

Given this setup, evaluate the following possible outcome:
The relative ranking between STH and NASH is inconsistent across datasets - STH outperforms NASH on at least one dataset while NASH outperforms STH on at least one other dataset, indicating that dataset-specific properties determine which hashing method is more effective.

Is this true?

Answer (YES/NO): YES